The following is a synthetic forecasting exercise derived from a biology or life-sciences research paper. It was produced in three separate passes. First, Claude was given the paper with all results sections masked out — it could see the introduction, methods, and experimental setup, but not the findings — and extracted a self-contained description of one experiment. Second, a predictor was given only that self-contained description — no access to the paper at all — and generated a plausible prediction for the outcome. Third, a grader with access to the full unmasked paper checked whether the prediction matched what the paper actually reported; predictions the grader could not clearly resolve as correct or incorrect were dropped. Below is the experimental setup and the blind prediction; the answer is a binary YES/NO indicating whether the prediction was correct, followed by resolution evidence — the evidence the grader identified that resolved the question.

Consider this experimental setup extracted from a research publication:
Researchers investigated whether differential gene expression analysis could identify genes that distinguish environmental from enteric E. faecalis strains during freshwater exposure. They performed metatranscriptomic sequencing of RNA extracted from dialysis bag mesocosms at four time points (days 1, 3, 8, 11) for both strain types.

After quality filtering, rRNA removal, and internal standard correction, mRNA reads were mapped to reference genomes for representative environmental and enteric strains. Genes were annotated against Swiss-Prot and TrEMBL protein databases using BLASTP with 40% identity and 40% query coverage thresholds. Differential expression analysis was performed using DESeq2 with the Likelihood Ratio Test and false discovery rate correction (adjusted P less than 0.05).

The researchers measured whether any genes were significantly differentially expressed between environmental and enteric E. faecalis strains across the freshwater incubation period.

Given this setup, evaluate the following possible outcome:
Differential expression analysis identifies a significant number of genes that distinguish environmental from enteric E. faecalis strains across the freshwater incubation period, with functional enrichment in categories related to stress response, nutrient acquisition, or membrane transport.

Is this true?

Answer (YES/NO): NO